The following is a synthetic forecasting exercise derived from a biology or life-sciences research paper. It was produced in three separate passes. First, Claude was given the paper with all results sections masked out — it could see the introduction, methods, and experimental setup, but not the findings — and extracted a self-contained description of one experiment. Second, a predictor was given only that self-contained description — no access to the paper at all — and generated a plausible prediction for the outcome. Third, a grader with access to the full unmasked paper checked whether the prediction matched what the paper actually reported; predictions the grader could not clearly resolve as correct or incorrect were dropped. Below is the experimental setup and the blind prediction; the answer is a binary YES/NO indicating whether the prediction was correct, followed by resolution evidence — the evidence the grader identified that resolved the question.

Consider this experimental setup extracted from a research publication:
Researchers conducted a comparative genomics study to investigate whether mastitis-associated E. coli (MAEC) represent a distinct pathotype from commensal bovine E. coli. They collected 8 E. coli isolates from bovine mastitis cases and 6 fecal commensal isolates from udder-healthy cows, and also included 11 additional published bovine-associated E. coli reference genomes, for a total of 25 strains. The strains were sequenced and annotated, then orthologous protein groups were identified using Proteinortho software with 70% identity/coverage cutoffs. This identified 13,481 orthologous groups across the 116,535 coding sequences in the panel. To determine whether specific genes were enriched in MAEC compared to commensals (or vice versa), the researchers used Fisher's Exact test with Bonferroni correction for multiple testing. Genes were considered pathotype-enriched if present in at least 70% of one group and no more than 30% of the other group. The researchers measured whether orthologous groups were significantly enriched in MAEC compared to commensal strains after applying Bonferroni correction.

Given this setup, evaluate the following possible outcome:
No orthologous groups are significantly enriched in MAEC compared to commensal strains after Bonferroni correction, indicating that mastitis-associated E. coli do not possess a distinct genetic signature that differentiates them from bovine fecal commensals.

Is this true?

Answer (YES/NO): YES